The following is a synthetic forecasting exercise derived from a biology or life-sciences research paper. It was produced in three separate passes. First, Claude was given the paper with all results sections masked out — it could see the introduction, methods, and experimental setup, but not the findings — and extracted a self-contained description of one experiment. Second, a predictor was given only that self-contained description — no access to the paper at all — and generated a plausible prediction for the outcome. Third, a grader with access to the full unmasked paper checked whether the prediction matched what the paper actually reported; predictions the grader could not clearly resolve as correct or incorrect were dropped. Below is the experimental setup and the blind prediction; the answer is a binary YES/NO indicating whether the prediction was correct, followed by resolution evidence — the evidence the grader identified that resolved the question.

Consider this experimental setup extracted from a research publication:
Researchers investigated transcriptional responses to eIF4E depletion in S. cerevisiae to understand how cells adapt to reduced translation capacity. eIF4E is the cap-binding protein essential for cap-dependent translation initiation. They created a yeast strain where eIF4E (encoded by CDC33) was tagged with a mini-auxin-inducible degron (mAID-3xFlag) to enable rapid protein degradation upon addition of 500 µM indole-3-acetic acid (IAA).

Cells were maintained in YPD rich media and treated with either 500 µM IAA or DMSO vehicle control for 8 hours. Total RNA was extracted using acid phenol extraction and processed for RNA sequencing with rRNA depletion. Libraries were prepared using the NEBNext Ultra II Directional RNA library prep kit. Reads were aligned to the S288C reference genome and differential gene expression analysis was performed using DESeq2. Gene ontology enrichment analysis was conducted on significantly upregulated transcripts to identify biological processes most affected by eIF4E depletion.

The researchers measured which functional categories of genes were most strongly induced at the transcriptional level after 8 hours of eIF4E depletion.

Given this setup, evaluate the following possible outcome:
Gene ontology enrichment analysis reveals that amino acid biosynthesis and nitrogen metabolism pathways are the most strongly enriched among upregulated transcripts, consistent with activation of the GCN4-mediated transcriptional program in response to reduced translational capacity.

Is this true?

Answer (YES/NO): YES